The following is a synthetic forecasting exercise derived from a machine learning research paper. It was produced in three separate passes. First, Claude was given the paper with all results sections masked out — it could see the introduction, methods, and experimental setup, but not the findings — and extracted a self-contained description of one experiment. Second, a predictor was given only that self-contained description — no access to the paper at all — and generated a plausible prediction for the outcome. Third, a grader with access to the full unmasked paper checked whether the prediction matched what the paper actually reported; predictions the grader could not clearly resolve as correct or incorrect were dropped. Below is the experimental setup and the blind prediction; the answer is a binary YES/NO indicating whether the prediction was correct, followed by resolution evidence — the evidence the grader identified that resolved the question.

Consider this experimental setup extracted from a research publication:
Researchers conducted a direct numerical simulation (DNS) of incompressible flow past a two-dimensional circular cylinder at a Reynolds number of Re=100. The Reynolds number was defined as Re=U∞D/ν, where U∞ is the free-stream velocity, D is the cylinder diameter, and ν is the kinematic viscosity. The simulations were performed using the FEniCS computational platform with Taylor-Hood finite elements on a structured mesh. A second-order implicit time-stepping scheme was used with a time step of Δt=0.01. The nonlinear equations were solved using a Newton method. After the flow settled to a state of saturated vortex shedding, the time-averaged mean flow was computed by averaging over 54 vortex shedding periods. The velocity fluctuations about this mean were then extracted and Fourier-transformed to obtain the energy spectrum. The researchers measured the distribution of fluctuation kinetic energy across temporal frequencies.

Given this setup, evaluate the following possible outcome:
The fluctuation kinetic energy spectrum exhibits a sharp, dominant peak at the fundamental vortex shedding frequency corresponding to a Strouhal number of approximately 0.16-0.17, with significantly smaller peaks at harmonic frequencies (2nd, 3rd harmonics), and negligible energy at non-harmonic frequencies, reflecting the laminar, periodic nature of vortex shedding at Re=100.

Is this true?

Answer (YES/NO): YES